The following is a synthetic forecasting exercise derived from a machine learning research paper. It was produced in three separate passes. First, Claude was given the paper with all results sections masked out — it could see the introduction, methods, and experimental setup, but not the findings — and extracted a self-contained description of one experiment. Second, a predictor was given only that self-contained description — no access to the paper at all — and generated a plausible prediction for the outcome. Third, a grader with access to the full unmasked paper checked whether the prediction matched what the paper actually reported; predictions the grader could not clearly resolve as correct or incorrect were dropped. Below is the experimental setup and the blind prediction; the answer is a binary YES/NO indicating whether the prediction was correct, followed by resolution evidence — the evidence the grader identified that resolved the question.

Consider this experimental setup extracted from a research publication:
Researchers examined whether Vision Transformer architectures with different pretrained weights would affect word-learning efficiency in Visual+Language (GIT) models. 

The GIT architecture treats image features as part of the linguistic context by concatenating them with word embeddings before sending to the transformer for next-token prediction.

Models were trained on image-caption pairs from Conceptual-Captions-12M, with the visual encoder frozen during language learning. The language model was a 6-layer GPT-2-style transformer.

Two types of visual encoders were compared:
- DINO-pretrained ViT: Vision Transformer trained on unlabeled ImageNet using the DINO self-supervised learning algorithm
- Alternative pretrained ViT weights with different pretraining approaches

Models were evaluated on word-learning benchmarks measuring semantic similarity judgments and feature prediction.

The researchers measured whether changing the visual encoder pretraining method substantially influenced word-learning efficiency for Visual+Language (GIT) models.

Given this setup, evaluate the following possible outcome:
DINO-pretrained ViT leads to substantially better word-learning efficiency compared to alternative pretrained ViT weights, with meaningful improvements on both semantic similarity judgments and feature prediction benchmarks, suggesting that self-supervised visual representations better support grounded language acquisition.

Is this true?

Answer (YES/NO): NO